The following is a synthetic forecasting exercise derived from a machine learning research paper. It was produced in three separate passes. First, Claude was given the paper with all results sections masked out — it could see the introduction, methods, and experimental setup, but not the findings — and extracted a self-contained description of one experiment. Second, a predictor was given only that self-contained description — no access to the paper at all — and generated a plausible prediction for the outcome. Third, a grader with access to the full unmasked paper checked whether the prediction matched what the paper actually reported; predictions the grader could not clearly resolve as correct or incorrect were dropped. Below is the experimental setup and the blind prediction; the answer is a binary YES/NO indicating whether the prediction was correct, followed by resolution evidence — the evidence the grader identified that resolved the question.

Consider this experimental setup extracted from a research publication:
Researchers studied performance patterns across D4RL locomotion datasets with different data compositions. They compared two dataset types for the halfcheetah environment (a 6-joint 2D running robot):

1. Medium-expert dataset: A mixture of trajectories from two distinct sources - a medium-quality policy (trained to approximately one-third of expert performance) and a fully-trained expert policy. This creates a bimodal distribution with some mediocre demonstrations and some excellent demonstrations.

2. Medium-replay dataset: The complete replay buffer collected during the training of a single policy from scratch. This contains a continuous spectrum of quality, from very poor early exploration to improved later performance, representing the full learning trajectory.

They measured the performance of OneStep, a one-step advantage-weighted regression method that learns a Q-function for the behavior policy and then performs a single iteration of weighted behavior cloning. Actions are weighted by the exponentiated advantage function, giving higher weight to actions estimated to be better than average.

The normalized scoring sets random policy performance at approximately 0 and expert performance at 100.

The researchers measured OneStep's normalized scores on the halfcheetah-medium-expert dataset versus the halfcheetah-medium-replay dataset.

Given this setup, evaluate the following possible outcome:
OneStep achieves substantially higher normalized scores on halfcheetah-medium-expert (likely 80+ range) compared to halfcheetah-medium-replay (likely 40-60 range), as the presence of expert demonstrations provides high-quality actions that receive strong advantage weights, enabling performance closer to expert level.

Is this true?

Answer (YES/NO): NO